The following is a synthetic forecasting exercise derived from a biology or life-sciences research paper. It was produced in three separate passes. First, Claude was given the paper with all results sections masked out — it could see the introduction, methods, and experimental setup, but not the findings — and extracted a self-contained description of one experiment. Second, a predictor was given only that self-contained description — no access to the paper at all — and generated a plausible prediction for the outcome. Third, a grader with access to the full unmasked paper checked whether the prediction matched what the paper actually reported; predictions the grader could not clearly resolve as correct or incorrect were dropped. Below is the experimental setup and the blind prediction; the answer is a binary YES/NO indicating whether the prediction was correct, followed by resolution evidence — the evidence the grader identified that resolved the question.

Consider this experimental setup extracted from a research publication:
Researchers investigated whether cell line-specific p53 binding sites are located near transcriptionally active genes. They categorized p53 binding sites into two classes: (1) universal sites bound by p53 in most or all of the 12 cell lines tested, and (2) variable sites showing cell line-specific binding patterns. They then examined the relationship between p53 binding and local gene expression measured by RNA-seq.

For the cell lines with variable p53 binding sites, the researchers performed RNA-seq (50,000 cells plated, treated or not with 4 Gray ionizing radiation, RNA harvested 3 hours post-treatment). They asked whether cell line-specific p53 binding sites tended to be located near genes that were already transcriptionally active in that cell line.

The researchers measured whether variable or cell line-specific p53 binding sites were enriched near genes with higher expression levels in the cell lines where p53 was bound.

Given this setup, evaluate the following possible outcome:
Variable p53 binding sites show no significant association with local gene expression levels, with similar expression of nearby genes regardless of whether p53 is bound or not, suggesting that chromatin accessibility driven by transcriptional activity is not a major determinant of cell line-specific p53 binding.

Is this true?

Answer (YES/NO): NO